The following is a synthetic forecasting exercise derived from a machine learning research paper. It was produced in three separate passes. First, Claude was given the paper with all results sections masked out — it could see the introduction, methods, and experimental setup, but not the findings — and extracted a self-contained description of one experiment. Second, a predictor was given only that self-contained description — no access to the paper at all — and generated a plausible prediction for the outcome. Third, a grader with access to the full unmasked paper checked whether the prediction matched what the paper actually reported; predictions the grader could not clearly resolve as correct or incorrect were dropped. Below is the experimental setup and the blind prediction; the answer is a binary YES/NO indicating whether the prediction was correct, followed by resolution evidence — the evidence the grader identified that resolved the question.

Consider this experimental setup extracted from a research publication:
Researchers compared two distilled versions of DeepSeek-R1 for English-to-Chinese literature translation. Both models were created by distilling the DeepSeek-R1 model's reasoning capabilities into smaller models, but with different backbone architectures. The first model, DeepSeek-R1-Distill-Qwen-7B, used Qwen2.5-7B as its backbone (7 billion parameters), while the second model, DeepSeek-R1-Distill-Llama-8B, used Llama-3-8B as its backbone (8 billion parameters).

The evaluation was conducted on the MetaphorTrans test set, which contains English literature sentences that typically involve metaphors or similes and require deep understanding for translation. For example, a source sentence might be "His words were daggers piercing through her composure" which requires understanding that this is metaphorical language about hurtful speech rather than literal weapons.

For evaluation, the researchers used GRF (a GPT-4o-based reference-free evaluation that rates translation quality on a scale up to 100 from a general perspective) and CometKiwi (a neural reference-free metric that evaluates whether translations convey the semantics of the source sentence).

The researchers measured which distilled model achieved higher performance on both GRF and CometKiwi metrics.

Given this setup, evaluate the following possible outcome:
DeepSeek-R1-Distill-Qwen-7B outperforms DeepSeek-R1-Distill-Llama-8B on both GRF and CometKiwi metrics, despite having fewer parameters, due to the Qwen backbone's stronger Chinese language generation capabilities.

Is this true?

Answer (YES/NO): NO